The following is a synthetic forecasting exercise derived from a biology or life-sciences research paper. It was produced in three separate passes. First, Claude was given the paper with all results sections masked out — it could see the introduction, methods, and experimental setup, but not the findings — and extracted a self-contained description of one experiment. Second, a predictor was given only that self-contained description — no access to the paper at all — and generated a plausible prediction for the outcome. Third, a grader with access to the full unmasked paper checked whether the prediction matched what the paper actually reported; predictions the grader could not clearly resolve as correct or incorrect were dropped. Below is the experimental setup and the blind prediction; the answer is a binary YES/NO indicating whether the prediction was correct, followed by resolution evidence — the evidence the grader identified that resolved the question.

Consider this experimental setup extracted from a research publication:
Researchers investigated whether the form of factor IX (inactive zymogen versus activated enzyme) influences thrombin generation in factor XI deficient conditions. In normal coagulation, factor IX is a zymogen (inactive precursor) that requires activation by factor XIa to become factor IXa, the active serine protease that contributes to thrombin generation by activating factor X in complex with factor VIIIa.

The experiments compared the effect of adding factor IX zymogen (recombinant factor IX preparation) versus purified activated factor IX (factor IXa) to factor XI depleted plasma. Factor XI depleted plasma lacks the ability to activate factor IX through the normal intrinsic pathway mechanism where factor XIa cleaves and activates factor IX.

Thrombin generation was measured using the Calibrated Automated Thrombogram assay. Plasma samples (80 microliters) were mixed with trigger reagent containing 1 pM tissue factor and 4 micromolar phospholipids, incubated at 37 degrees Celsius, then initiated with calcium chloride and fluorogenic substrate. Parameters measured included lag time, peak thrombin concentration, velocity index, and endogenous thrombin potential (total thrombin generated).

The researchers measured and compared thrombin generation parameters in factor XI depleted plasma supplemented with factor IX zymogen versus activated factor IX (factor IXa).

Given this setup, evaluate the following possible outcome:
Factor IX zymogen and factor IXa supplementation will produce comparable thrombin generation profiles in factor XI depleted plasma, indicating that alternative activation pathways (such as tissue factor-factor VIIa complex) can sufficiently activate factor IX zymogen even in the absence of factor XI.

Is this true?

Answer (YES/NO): NO